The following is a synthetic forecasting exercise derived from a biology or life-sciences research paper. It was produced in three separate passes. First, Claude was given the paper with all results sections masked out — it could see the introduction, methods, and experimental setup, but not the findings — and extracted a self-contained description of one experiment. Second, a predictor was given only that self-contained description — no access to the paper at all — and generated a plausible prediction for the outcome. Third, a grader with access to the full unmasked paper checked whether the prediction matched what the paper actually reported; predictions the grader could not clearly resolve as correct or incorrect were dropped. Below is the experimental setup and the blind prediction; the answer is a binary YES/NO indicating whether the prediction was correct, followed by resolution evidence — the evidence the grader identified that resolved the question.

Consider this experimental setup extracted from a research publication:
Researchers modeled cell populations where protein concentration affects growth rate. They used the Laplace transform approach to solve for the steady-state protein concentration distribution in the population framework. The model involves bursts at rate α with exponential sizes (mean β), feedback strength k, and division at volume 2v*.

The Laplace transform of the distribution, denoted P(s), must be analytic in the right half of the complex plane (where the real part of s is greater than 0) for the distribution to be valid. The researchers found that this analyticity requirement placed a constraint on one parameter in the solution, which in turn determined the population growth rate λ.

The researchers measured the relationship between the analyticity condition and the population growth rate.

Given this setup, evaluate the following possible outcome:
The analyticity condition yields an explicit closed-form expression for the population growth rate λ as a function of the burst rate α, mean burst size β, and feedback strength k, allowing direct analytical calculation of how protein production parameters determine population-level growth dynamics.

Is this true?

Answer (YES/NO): YES